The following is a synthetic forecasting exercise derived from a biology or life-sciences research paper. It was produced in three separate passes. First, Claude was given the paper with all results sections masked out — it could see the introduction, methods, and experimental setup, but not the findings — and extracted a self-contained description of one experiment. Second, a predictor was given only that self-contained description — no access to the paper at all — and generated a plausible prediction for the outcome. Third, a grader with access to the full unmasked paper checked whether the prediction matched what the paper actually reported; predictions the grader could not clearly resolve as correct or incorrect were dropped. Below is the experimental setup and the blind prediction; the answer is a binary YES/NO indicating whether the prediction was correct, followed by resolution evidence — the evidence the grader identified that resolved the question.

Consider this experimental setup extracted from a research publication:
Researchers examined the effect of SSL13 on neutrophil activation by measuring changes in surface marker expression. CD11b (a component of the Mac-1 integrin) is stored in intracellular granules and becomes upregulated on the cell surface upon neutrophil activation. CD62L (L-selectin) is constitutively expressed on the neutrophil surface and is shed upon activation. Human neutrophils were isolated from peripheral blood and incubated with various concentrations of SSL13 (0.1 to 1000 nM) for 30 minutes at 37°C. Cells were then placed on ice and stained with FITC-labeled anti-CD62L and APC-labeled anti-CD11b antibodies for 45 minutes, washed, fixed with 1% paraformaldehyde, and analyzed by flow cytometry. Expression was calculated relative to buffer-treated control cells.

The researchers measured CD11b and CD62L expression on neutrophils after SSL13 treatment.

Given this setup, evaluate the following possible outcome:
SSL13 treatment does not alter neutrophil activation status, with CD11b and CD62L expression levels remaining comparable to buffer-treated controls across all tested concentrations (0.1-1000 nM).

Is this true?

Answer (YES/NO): NO